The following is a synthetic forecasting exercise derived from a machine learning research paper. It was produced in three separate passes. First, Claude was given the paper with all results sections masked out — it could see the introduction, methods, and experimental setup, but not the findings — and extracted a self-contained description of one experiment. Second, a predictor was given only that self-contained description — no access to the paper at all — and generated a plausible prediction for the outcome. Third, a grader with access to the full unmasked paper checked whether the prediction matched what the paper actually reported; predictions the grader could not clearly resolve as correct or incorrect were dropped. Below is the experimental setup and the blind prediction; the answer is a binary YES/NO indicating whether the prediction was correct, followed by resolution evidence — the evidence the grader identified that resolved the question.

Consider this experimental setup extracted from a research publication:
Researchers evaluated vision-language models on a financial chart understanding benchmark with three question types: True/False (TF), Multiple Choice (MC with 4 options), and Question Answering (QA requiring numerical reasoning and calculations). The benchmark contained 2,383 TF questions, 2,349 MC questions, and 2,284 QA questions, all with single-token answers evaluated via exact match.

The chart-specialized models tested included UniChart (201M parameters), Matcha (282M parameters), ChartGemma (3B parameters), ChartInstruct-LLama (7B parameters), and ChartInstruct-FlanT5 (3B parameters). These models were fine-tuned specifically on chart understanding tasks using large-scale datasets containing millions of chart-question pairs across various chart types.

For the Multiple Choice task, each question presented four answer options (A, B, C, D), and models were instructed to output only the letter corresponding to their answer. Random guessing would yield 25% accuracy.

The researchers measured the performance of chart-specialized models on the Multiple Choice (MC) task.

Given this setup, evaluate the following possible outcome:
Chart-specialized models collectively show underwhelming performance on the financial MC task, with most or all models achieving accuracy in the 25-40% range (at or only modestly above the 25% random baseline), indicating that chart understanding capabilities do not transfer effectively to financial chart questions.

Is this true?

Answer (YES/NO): NO